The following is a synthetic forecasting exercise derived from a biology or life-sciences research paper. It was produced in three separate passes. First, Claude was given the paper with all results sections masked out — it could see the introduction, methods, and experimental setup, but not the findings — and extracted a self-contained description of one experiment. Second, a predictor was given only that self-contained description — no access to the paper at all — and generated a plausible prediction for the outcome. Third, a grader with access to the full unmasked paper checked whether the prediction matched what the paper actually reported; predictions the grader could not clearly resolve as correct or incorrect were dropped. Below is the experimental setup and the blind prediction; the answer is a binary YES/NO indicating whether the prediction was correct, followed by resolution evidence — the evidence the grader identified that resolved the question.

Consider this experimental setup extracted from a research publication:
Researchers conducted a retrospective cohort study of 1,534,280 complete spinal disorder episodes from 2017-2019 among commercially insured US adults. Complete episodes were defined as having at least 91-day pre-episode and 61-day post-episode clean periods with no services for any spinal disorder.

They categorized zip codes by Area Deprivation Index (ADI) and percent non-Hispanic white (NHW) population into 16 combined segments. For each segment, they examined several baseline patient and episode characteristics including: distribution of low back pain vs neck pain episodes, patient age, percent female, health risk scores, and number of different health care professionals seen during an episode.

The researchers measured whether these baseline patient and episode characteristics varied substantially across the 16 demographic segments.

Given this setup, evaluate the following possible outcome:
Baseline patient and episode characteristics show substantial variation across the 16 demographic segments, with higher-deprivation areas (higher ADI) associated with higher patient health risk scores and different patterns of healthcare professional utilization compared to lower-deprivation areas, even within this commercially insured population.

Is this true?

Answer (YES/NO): NO